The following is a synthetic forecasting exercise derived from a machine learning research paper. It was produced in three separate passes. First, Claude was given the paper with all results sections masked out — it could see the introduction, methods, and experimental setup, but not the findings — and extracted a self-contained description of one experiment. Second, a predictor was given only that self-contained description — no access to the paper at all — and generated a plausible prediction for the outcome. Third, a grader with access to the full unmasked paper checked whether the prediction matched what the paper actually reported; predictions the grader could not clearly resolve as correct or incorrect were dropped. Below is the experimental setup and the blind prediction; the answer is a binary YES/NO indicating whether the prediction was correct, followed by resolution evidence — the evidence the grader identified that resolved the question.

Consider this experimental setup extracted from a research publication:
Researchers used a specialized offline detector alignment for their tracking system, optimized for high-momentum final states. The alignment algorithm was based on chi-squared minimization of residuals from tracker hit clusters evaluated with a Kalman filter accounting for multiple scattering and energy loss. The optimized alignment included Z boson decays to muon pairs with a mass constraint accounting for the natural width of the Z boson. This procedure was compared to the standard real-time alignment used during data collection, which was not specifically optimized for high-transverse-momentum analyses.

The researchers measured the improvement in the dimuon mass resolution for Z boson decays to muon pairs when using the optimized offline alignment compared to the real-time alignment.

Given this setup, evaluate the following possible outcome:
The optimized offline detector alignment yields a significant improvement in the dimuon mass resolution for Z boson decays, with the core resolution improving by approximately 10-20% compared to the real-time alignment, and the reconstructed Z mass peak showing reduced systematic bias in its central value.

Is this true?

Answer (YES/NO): NO